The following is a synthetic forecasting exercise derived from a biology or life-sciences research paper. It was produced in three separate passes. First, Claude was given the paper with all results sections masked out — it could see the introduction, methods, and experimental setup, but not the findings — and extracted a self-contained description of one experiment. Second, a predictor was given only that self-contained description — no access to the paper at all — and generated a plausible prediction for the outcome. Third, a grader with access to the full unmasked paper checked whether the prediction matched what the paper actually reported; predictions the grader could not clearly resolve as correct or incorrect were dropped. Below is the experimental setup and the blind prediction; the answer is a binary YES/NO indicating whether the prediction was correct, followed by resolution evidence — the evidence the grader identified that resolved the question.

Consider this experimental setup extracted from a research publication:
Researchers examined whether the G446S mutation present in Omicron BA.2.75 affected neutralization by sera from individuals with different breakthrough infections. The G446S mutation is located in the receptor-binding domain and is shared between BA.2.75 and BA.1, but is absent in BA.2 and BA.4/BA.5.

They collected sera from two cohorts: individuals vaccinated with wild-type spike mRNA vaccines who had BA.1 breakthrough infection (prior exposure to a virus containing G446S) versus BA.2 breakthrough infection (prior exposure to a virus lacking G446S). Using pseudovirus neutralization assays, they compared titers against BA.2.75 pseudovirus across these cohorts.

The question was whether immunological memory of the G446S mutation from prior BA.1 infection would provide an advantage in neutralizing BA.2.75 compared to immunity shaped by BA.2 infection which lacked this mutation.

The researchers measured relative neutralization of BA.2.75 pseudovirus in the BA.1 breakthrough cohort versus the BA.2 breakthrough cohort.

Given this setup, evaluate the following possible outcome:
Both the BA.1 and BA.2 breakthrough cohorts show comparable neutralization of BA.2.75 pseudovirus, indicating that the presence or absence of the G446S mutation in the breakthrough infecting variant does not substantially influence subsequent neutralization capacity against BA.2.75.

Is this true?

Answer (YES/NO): YES